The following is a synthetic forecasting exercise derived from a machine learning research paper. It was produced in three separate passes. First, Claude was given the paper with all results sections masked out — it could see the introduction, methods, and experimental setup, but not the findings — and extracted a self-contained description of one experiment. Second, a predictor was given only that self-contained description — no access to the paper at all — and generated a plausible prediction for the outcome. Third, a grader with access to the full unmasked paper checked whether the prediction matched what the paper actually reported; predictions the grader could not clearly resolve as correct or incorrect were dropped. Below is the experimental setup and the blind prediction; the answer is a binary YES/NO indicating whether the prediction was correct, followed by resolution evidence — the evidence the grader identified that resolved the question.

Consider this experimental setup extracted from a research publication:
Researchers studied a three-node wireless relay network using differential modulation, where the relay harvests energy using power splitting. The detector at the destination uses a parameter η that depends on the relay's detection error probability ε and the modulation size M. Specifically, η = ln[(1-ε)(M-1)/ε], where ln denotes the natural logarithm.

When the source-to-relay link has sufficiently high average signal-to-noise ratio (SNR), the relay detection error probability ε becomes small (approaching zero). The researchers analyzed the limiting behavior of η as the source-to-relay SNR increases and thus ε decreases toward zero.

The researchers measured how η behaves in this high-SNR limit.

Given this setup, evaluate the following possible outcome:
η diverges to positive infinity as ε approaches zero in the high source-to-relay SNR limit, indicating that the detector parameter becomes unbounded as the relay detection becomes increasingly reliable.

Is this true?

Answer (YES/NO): YES